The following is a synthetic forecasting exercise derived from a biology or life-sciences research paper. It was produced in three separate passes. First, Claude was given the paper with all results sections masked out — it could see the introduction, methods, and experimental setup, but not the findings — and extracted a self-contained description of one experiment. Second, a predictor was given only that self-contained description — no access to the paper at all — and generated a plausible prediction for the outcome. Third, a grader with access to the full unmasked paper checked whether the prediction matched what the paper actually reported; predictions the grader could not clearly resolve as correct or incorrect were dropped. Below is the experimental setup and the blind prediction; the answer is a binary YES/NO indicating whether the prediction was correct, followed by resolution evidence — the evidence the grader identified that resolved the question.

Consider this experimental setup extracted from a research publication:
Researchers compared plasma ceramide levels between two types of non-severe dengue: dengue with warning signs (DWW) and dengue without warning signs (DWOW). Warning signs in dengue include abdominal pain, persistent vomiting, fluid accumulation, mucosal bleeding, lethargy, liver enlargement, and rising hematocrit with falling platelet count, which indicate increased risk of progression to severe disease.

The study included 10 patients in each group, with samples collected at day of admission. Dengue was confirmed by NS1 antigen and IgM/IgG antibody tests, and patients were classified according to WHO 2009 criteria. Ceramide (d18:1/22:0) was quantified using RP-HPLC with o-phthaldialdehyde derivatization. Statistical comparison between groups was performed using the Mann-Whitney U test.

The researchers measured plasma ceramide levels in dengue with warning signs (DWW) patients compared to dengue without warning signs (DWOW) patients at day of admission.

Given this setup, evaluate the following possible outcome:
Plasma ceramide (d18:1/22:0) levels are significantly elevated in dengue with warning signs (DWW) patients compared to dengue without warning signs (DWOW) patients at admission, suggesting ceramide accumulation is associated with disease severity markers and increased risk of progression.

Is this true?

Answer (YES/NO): NO